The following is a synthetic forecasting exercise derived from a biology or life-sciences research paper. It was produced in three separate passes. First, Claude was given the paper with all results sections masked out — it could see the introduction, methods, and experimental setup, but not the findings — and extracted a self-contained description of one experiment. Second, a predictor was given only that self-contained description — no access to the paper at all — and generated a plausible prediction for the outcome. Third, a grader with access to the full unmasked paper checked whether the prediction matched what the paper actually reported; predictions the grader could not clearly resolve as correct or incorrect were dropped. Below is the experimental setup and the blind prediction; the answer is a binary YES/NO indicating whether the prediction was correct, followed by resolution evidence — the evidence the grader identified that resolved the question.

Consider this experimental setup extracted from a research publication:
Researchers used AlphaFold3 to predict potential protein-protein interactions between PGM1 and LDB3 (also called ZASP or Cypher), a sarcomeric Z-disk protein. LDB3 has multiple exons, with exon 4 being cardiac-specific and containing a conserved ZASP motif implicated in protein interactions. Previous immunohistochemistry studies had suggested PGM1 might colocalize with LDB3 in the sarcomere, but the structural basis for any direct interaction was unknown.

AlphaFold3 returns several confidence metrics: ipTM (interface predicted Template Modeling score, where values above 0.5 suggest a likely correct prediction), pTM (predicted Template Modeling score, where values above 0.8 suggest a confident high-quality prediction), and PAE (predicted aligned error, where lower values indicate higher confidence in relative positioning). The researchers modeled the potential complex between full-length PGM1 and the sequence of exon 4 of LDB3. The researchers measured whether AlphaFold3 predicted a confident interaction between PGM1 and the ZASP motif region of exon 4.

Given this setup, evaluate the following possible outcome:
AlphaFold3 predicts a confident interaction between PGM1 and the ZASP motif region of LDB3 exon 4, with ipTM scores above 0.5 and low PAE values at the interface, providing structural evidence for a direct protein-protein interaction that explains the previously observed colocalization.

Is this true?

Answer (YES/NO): NO